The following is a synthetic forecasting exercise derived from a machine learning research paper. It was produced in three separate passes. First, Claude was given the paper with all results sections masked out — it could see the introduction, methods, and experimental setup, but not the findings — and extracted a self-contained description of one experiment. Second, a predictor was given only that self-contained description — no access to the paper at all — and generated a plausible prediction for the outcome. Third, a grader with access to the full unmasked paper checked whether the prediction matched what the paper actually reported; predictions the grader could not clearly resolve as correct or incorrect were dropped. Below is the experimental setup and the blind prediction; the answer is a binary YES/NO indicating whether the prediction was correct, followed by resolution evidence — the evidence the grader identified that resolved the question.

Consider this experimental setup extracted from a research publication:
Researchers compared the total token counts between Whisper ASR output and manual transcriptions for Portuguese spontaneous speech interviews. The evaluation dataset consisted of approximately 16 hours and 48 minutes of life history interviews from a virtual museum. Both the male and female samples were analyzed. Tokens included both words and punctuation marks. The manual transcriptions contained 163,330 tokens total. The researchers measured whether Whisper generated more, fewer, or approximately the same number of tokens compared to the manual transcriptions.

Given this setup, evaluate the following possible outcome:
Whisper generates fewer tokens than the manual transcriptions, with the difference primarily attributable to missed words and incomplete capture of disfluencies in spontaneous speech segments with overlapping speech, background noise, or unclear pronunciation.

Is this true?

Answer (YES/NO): NO